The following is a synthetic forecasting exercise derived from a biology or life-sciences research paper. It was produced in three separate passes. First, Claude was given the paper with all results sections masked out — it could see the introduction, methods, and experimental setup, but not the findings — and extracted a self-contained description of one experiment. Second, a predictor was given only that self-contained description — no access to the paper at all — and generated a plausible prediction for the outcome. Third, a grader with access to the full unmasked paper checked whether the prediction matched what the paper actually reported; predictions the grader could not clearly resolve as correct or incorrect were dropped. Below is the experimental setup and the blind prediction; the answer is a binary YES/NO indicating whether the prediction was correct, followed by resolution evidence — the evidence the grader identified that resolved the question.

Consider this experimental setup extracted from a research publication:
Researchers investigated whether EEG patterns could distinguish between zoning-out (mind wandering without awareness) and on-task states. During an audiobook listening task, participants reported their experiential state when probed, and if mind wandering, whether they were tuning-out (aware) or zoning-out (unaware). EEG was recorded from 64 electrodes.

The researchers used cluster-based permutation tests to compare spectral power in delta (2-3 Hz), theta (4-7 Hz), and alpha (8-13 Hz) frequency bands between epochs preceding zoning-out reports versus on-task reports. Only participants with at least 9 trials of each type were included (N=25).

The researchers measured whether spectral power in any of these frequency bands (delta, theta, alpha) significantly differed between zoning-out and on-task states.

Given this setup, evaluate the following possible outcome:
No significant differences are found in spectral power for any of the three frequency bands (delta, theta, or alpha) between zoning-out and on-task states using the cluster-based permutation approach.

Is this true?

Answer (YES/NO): NO